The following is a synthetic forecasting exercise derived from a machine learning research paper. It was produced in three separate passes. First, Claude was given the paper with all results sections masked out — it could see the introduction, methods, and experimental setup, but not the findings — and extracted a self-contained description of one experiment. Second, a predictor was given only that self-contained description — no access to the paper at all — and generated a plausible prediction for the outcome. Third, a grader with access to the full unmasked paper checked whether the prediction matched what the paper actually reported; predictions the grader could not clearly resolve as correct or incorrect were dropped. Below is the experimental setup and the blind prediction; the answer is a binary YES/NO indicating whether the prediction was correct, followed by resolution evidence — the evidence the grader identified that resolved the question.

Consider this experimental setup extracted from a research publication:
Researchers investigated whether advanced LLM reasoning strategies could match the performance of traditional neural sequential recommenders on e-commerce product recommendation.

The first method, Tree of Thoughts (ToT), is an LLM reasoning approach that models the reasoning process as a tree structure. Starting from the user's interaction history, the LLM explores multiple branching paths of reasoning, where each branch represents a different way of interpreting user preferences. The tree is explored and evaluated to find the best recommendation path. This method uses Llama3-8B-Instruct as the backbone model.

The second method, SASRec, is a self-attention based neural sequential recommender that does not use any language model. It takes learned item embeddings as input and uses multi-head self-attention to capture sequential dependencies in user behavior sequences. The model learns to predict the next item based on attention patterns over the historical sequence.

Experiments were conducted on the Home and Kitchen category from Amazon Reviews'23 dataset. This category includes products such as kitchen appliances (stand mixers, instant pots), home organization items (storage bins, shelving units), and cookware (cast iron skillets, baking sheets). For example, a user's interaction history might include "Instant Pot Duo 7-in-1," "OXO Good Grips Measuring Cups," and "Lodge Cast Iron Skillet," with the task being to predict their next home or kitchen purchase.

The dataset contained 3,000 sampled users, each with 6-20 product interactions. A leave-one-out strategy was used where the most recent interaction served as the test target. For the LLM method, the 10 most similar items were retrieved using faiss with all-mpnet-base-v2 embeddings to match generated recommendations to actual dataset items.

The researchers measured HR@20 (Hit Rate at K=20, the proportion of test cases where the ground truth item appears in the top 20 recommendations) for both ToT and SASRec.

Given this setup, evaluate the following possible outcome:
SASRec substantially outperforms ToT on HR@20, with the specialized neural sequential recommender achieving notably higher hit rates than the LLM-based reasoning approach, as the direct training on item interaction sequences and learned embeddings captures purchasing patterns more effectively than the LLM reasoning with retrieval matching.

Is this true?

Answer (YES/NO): YES